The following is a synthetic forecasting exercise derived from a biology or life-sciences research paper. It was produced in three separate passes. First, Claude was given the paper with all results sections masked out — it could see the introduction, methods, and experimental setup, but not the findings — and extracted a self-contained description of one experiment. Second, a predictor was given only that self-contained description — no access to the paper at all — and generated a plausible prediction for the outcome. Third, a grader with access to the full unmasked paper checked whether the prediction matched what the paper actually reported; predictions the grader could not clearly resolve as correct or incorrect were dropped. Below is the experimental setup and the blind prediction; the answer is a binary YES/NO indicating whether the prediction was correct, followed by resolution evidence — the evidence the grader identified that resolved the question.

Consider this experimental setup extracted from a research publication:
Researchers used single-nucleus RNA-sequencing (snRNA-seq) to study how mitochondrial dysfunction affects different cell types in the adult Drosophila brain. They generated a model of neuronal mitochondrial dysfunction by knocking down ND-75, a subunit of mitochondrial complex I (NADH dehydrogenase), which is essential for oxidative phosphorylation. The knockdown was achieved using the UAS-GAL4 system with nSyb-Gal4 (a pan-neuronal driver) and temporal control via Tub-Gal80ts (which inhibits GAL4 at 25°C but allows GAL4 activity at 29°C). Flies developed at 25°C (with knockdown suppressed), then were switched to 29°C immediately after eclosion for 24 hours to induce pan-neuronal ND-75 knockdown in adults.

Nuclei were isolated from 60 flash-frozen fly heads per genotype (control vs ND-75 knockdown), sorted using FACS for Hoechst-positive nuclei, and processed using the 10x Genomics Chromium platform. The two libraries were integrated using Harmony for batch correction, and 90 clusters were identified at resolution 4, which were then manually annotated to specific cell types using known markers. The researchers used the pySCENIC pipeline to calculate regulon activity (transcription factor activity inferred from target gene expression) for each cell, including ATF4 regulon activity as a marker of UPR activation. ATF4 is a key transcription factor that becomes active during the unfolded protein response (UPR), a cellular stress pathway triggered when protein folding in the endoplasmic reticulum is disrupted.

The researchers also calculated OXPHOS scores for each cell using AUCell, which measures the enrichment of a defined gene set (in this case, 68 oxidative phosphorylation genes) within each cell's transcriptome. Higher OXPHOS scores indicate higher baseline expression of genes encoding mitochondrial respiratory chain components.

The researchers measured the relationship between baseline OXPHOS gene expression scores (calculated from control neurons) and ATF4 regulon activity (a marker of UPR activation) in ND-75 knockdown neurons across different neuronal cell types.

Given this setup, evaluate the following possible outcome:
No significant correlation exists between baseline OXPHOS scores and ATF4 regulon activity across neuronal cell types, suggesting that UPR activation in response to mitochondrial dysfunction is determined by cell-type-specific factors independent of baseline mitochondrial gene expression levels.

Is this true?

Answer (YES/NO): NO